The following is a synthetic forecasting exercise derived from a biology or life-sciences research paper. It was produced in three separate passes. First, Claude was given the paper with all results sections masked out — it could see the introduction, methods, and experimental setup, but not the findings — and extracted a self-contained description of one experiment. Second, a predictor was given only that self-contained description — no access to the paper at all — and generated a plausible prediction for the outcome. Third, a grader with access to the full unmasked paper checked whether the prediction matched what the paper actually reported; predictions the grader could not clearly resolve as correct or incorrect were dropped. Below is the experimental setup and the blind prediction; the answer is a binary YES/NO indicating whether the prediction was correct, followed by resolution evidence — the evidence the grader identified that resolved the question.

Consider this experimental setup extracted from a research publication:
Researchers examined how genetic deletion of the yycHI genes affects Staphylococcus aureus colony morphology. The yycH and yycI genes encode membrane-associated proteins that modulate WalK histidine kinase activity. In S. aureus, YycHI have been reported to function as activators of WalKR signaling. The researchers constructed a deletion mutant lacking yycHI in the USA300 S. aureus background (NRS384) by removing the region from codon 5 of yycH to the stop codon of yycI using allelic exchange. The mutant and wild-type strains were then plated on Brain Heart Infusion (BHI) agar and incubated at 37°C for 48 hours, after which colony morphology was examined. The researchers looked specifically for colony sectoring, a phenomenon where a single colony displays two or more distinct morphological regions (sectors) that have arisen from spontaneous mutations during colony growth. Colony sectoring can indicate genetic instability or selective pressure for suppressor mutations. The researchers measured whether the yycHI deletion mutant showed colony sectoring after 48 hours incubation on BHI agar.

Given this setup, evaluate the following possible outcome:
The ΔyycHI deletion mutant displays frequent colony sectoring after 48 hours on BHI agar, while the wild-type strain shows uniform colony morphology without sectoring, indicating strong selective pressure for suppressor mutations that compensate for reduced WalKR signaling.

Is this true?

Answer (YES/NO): YES